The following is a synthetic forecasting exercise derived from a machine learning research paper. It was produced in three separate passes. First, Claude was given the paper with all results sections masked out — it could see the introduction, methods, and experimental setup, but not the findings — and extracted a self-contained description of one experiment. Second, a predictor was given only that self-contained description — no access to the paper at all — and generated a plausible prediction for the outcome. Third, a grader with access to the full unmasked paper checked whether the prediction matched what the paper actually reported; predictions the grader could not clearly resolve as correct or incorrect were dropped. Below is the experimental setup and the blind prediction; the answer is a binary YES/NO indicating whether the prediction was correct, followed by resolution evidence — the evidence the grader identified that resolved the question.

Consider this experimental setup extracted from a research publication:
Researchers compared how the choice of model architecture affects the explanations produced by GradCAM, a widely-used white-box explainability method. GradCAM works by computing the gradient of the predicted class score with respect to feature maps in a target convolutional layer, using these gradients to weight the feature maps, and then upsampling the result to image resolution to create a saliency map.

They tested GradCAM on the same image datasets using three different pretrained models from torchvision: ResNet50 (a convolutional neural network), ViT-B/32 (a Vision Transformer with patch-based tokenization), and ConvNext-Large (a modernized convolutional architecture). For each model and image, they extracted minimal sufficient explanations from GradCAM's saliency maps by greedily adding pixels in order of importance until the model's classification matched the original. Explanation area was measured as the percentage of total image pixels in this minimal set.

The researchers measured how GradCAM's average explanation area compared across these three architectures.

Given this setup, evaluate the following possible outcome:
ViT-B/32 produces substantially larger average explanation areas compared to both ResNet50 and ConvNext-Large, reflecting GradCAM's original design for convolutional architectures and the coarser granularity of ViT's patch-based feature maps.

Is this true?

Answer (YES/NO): YES